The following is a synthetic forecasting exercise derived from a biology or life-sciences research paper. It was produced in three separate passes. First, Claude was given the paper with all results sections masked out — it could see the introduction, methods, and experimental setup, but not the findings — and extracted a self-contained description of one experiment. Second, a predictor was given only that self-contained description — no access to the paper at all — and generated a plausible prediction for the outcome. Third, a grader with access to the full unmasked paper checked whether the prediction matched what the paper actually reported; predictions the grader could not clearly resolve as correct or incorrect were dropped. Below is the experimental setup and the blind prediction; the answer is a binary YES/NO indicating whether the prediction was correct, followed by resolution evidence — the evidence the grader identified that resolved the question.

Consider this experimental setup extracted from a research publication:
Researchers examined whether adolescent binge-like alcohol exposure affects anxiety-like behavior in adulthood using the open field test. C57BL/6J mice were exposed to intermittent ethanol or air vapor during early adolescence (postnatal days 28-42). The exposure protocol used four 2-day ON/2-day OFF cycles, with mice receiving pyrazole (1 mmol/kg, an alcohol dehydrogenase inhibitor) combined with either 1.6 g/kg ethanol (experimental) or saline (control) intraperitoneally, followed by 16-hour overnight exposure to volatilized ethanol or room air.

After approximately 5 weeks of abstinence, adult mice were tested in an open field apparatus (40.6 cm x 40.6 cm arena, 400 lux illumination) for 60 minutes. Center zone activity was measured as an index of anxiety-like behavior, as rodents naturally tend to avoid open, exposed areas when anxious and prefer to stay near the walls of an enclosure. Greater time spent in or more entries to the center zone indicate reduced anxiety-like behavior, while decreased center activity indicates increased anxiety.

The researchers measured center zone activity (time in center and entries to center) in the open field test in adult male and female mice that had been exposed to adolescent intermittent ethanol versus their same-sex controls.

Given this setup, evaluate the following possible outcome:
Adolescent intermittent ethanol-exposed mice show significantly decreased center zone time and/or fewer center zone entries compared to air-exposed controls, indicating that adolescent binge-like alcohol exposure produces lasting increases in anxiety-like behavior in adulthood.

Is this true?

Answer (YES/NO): YES